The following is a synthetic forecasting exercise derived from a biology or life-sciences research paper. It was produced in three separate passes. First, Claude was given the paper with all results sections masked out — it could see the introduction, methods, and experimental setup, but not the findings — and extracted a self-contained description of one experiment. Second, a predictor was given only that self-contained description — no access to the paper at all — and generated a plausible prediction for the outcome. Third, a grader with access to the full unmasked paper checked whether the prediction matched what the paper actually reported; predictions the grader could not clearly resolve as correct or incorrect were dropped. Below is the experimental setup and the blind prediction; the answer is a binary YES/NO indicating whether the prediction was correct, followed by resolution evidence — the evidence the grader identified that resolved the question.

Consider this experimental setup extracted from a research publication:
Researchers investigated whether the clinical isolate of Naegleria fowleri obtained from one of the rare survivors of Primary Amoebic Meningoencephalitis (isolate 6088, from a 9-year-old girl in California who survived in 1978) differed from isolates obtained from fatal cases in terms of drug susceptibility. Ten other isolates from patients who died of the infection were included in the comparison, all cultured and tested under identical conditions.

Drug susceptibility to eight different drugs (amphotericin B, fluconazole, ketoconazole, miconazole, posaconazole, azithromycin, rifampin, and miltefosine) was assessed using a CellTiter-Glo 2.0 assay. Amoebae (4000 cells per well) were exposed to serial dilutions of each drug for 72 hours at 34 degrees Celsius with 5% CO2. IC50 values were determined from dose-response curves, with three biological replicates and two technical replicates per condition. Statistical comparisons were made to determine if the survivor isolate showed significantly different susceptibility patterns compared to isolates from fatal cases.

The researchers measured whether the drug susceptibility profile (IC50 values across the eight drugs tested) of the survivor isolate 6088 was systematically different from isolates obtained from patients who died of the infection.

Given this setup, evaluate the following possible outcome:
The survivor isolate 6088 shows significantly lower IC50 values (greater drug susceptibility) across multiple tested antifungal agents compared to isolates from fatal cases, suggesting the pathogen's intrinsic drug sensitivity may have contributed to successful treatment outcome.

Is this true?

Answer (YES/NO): NO